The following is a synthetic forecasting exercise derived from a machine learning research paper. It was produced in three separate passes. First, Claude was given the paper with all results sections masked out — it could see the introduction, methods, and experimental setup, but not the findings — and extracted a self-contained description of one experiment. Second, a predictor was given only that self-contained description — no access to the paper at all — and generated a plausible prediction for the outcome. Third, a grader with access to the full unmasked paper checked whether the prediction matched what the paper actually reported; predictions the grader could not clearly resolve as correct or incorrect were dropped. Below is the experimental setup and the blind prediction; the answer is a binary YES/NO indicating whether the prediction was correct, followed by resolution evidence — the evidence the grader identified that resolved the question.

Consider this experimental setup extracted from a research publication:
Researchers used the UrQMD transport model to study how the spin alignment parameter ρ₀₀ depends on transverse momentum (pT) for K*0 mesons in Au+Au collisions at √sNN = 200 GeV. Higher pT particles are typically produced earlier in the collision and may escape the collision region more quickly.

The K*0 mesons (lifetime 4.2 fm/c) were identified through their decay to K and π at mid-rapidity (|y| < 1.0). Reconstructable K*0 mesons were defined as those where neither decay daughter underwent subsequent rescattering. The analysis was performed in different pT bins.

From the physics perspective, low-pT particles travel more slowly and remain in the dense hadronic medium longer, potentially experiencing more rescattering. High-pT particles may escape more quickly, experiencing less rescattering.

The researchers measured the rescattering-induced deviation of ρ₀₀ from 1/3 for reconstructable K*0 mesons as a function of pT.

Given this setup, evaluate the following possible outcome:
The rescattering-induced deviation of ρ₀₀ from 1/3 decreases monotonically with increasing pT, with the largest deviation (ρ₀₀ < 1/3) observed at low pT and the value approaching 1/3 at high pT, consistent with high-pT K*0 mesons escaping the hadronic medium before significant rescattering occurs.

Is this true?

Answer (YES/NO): NO